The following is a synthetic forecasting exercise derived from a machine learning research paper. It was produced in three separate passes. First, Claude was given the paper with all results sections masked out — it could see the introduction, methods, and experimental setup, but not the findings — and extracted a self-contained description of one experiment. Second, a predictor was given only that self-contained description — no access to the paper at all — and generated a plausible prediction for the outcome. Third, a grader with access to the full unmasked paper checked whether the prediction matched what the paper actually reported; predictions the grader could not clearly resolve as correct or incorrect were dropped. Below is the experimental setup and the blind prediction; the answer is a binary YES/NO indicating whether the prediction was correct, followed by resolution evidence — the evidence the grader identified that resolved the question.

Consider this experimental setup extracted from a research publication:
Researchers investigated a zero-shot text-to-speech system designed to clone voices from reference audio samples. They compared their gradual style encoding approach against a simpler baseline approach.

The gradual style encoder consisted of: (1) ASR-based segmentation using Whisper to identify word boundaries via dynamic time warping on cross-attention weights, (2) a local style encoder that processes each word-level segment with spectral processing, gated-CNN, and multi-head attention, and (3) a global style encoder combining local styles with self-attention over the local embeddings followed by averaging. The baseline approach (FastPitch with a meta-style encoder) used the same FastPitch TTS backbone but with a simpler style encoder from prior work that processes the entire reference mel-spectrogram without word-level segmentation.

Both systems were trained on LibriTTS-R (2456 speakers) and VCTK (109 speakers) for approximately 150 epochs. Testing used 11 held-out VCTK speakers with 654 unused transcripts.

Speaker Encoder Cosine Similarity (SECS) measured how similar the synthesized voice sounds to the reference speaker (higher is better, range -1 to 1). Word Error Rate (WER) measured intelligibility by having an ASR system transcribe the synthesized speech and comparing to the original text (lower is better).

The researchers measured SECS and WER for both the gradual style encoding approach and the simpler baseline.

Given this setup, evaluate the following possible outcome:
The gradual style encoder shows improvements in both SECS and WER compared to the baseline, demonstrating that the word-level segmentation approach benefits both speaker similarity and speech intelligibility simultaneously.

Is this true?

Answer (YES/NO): NO